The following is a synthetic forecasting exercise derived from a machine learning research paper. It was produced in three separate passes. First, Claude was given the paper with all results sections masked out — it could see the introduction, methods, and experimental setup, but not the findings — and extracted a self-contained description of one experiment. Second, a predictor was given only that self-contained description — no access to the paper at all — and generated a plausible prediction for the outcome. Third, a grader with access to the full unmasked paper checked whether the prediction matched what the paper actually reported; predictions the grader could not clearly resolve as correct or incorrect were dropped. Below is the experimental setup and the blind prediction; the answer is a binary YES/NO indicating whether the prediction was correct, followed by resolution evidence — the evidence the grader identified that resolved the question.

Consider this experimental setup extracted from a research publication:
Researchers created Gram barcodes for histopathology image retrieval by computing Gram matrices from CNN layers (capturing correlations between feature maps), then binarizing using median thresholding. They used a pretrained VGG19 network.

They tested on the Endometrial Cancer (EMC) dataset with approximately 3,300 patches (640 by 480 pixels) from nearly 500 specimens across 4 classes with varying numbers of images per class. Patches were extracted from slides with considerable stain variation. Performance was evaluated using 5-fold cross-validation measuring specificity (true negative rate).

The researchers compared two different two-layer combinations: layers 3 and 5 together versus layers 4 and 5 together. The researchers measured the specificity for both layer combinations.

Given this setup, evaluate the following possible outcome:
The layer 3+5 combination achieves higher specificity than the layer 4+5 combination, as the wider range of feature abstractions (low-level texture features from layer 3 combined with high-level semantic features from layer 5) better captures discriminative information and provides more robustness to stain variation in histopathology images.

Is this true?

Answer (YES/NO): YES